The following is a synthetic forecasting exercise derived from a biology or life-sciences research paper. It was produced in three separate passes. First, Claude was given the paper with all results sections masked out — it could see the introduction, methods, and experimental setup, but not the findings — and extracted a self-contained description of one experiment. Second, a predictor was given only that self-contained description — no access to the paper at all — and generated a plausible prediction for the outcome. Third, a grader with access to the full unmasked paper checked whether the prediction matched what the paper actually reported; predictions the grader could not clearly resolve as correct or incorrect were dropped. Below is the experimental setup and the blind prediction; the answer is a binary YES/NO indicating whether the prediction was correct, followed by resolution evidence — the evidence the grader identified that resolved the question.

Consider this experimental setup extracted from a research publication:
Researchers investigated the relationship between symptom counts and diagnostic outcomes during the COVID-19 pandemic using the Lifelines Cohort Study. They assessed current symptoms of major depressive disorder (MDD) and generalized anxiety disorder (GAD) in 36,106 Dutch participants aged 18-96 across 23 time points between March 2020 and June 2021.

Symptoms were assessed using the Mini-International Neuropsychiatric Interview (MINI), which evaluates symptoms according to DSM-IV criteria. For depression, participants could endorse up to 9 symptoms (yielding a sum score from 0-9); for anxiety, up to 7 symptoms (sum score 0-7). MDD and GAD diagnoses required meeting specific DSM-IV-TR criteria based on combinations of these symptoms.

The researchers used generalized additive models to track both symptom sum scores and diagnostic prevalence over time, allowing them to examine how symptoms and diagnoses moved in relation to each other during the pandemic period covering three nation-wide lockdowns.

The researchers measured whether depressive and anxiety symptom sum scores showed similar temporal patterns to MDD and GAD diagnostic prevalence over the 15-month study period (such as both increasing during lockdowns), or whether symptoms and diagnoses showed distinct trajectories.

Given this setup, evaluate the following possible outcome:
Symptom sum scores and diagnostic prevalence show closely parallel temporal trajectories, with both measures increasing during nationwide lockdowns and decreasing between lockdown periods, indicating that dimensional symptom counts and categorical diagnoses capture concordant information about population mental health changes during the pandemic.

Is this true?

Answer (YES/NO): NO